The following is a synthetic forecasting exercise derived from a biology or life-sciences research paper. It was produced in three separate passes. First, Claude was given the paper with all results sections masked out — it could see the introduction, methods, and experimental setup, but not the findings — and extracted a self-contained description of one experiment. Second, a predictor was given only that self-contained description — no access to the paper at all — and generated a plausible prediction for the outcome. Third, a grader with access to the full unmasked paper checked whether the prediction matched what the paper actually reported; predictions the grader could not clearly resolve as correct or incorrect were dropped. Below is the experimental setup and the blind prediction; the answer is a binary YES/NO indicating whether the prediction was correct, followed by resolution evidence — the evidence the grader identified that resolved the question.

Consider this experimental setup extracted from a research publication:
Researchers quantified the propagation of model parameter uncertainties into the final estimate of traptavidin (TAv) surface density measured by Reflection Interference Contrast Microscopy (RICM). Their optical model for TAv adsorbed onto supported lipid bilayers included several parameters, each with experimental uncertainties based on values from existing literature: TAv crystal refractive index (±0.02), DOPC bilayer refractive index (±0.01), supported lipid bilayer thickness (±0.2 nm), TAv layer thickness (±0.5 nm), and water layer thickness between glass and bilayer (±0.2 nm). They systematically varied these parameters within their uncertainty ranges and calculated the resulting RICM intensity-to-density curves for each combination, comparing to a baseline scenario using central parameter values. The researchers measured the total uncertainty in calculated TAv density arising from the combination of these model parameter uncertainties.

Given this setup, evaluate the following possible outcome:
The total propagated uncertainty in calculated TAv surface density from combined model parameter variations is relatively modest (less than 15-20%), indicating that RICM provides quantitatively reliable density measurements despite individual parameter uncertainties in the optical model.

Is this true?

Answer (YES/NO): YES